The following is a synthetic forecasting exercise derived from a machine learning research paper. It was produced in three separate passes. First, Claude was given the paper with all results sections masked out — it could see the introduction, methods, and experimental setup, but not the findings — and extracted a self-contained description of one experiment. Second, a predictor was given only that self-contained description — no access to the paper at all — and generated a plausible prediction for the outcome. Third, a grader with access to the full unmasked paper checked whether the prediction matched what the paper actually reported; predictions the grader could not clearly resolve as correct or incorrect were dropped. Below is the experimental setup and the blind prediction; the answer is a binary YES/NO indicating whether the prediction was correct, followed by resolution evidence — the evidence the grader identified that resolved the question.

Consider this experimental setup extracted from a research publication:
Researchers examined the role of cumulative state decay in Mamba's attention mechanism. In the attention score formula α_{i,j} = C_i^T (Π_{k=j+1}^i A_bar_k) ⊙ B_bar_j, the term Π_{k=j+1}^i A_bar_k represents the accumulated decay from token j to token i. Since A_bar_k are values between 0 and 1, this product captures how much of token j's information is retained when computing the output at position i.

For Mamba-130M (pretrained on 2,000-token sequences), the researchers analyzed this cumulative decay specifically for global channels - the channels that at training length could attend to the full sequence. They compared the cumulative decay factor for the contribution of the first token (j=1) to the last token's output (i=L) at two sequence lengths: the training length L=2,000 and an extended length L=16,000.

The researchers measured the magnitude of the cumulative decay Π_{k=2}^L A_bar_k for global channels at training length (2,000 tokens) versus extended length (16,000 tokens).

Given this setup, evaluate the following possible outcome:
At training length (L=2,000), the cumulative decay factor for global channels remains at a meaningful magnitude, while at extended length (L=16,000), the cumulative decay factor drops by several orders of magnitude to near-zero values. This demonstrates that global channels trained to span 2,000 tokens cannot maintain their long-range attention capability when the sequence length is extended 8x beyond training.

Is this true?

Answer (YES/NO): YES